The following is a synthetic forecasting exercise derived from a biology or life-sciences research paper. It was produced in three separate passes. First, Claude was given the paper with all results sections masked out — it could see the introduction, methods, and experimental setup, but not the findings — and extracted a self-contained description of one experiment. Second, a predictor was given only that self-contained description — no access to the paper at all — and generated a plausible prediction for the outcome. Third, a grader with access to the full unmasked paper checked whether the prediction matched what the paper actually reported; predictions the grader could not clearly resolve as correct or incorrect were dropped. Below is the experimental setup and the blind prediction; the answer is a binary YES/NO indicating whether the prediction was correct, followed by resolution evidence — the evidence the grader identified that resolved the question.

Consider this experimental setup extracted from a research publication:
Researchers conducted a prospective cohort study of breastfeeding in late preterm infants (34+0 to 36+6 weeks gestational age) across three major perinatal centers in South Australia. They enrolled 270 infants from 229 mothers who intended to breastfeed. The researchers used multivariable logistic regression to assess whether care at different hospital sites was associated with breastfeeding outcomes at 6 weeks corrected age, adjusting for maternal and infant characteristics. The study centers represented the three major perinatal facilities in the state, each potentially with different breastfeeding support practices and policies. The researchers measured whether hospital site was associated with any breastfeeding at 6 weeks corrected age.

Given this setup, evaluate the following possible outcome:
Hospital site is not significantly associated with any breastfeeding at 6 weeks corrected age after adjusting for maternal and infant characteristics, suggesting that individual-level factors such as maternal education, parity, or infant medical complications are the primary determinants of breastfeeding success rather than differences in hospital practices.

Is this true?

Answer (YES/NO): NO